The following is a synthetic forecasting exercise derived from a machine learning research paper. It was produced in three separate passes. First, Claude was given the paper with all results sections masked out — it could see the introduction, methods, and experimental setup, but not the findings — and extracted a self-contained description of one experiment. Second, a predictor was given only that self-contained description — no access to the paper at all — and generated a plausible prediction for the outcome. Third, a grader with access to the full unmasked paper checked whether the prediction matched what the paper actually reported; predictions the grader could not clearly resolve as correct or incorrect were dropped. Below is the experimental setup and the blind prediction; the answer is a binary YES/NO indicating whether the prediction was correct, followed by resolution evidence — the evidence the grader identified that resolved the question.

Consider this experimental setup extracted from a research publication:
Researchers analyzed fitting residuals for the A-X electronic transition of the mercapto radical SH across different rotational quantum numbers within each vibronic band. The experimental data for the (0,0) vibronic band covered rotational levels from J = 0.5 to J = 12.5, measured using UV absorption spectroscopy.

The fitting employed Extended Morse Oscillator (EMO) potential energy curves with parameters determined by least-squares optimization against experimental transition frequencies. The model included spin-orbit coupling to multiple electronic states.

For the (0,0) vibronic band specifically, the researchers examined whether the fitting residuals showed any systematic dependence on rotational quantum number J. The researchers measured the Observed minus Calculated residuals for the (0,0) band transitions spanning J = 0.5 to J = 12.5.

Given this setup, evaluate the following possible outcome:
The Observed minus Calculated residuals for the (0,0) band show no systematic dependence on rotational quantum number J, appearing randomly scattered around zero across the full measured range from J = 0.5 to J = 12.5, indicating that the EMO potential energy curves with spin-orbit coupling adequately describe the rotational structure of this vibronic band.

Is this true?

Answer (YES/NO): YES